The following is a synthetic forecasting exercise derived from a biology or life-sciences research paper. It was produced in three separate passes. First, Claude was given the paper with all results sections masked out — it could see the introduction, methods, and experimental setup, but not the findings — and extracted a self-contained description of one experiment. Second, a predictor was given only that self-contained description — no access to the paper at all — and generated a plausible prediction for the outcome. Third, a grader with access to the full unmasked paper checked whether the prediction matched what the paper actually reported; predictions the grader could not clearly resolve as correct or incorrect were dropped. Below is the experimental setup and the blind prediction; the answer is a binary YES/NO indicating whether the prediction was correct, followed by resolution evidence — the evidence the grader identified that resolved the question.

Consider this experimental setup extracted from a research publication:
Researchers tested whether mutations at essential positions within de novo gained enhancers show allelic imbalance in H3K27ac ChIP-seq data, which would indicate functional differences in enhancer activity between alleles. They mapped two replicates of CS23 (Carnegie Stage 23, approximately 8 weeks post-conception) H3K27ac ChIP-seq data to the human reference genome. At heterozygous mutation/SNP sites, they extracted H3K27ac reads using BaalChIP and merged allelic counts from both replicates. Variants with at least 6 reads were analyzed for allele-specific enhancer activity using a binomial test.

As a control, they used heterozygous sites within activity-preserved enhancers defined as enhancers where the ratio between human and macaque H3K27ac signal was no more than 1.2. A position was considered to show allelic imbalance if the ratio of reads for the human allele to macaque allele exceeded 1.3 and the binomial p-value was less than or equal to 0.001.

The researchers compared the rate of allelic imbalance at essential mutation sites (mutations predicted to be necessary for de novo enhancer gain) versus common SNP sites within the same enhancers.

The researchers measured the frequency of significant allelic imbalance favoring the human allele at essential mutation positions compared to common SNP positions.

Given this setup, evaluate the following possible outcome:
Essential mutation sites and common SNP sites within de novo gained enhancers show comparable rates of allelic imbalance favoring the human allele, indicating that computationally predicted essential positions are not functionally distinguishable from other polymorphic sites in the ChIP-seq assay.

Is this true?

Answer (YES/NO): NO